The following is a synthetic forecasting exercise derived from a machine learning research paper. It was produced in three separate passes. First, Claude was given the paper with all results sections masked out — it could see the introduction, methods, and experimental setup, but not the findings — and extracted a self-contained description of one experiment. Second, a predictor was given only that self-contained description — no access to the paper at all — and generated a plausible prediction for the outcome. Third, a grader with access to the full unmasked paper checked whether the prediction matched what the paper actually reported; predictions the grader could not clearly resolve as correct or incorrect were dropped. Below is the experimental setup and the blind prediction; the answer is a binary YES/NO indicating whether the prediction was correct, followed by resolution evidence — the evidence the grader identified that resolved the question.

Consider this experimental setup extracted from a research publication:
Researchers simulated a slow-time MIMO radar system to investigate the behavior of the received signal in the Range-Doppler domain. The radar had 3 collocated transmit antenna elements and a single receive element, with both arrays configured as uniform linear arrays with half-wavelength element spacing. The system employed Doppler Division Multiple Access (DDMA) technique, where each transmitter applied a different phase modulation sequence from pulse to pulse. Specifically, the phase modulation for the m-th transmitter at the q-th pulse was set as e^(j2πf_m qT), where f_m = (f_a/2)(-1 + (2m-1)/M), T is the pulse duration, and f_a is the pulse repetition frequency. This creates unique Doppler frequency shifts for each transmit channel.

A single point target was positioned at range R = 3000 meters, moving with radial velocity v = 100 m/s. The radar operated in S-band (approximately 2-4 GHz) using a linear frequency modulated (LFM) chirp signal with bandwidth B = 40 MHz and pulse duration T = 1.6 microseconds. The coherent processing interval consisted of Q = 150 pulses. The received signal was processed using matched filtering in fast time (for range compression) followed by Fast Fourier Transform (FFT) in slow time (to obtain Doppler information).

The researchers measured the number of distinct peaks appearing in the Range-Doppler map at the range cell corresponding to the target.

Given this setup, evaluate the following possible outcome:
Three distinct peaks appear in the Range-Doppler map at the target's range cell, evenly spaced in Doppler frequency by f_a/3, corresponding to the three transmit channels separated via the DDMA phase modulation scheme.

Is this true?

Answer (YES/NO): YES